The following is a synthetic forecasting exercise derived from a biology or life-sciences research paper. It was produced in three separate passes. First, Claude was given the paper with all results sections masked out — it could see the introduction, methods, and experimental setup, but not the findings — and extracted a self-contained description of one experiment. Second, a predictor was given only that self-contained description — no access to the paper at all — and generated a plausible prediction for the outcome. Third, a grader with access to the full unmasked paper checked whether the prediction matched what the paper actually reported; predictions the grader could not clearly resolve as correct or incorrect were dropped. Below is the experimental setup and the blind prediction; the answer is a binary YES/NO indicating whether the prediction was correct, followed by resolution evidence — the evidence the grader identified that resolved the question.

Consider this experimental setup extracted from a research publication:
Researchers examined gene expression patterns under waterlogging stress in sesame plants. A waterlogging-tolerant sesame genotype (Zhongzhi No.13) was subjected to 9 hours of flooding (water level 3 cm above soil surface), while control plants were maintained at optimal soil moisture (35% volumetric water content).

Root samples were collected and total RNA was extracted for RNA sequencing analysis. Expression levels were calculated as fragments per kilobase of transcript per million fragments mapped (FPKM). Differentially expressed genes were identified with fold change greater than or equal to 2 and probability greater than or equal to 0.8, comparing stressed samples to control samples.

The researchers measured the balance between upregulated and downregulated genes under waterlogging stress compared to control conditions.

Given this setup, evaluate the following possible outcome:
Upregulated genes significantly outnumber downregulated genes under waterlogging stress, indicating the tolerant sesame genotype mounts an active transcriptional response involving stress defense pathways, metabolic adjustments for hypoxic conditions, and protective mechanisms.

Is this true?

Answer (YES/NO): YES